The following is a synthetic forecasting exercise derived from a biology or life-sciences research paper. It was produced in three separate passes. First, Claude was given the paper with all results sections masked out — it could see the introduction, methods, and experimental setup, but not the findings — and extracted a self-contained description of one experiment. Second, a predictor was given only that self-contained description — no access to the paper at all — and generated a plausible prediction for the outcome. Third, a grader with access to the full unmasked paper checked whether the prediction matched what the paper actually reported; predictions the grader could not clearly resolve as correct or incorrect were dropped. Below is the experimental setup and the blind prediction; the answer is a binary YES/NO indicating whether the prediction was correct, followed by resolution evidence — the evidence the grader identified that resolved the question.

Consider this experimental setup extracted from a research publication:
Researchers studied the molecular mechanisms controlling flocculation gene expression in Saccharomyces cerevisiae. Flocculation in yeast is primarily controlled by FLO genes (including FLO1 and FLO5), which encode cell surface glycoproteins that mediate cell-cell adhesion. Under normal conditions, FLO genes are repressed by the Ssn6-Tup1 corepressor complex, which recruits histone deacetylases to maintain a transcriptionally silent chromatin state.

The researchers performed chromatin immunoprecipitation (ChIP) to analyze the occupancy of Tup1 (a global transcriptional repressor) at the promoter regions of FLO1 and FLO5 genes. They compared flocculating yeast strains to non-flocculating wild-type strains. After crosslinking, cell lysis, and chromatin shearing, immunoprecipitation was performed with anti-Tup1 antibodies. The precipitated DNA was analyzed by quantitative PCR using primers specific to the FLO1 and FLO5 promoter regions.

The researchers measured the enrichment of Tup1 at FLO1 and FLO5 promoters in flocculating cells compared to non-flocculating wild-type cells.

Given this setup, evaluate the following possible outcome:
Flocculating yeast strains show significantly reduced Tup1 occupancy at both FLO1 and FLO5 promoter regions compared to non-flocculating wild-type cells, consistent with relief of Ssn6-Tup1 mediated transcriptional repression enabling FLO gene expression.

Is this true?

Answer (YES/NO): YES